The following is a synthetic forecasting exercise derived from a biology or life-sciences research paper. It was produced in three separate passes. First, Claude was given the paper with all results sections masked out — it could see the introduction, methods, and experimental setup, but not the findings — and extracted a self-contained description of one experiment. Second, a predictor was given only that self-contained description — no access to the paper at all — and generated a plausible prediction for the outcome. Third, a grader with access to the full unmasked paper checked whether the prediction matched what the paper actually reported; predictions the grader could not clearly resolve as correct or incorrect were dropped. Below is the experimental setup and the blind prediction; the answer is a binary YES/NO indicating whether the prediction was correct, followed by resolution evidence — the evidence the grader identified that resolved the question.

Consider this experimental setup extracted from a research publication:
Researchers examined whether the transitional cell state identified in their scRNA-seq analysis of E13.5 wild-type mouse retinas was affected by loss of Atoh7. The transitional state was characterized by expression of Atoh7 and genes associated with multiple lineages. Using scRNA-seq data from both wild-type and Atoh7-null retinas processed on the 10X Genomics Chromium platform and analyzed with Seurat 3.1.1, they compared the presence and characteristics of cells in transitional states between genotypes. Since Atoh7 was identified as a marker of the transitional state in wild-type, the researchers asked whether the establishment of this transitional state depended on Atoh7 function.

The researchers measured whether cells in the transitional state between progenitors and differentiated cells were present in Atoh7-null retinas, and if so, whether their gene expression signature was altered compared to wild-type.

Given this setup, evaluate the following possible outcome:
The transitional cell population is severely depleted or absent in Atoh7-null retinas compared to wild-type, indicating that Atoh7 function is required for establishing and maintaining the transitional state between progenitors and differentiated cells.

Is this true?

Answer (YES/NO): NO